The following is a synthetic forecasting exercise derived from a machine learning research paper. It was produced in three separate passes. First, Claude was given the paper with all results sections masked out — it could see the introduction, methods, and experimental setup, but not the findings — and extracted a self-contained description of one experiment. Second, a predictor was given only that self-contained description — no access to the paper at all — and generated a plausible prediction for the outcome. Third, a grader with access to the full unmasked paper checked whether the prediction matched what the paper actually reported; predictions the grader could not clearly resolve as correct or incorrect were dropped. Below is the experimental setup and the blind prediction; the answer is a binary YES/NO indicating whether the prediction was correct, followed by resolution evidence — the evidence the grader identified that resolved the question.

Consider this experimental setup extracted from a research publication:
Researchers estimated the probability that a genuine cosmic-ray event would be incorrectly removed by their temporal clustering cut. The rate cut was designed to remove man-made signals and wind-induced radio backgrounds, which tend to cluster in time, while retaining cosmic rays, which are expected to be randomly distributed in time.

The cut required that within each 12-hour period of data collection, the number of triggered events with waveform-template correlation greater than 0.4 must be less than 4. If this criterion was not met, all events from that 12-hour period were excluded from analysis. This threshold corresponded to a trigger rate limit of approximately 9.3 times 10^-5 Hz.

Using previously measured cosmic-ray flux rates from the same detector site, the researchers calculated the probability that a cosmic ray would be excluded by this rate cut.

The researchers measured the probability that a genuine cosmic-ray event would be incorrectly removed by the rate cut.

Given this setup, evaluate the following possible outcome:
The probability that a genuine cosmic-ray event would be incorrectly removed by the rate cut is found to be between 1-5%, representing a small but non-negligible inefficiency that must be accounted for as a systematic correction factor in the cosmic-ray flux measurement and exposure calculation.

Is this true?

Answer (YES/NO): NO